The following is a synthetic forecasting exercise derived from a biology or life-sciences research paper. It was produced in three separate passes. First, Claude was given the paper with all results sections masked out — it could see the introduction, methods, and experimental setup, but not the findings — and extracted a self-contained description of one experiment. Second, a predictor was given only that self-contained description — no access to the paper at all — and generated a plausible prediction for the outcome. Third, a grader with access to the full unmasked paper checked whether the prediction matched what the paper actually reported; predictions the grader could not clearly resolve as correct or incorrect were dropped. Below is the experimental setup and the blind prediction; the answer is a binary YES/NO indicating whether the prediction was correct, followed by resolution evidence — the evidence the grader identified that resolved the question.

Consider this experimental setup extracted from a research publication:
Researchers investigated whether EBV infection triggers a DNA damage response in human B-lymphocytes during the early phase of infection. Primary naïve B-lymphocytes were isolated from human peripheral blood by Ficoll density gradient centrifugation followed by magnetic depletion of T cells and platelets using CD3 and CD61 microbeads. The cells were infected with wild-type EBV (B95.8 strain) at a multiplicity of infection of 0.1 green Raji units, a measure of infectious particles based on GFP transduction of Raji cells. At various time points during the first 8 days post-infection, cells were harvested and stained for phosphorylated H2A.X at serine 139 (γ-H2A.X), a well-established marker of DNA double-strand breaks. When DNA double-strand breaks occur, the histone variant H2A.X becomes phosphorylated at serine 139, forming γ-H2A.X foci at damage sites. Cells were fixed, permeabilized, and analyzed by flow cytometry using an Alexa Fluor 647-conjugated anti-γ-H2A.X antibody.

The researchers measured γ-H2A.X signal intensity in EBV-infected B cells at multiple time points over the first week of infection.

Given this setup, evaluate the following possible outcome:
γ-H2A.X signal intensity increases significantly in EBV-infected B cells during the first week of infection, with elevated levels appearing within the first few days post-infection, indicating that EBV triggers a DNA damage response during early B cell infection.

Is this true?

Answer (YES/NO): NO